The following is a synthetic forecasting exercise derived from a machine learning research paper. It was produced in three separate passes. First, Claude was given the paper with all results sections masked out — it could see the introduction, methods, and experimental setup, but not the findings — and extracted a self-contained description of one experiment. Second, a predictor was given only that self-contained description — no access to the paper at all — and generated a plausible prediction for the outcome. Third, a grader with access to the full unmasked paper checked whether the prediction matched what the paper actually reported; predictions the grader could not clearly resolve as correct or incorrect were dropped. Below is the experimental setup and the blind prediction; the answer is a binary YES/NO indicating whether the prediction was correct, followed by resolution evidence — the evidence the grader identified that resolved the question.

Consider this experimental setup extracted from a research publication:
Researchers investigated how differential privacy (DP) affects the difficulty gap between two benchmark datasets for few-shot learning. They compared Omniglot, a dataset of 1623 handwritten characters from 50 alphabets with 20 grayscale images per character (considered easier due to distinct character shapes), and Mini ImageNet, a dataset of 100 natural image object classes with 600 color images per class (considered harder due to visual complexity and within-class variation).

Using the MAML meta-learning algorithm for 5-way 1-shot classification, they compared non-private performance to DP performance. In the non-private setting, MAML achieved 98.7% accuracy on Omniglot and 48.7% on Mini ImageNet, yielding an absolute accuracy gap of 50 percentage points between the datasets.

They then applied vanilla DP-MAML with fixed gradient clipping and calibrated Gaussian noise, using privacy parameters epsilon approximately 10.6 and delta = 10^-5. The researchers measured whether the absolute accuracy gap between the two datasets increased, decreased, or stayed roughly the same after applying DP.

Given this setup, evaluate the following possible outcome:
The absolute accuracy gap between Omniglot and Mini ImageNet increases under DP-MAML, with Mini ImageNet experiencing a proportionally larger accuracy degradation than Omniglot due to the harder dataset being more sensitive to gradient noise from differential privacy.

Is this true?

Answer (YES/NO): NO